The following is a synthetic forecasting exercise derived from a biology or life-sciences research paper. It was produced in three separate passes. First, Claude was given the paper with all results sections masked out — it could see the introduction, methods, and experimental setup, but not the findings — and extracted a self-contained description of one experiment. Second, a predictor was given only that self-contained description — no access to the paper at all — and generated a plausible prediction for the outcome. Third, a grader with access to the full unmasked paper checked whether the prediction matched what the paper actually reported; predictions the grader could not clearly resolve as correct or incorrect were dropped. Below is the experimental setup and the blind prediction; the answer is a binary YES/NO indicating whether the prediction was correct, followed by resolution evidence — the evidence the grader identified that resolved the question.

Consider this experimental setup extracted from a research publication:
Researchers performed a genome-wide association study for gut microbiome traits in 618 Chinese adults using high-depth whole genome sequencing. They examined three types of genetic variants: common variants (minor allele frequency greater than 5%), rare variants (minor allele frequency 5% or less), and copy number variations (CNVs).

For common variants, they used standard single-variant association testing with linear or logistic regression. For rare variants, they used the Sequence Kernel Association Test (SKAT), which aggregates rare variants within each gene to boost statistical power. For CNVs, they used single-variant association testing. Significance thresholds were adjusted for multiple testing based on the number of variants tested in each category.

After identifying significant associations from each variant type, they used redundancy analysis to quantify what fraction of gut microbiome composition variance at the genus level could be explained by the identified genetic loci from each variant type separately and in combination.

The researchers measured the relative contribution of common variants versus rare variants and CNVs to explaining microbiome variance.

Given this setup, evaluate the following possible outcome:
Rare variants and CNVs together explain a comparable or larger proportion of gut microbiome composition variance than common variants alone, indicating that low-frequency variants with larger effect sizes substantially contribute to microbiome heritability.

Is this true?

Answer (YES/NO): YES